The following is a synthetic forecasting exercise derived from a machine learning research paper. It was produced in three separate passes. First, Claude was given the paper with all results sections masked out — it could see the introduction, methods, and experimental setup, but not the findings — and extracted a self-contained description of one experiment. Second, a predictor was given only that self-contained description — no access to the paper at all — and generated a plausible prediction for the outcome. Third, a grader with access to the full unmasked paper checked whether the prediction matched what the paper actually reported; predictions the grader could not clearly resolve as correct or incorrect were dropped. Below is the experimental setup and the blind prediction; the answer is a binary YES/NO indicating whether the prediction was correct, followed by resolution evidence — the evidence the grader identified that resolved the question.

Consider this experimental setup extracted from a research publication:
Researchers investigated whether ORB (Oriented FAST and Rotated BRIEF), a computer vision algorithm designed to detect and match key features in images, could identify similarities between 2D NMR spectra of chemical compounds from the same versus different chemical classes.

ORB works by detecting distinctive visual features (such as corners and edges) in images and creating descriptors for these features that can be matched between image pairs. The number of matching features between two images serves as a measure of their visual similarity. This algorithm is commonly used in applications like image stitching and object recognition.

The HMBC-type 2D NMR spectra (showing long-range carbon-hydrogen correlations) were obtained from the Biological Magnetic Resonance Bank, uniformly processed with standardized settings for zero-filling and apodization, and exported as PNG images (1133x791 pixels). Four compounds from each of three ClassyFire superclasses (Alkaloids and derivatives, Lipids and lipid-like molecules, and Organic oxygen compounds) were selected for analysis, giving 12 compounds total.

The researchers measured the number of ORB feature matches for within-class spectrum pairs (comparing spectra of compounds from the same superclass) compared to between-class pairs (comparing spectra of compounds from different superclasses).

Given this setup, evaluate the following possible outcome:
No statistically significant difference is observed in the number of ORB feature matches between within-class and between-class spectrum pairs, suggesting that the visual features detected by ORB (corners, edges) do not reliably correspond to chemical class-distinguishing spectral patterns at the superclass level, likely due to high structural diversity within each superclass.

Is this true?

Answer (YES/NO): YES